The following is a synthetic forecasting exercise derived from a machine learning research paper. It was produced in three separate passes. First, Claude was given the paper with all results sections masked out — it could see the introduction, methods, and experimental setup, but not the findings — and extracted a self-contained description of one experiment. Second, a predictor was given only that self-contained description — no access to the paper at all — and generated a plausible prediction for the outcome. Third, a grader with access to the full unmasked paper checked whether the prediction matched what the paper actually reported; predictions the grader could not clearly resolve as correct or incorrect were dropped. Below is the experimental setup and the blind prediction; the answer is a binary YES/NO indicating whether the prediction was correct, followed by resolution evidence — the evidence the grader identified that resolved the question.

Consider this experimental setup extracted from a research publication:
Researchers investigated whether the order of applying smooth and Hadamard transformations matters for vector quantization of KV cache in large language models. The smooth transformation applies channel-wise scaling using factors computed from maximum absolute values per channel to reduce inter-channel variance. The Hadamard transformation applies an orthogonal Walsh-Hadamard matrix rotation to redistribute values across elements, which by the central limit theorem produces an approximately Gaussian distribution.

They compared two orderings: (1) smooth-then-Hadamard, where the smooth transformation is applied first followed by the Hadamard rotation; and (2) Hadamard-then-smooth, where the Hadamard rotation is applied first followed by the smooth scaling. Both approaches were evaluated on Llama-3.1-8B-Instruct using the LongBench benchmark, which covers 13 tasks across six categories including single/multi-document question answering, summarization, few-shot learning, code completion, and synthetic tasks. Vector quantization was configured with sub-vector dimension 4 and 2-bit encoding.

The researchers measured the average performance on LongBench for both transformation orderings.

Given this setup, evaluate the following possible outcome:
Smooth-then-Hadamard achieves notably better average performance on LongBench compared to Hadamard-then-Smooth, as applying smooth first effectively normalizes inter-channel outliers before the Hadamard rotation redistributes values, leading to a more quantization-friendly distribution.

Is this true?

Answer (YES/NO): NO